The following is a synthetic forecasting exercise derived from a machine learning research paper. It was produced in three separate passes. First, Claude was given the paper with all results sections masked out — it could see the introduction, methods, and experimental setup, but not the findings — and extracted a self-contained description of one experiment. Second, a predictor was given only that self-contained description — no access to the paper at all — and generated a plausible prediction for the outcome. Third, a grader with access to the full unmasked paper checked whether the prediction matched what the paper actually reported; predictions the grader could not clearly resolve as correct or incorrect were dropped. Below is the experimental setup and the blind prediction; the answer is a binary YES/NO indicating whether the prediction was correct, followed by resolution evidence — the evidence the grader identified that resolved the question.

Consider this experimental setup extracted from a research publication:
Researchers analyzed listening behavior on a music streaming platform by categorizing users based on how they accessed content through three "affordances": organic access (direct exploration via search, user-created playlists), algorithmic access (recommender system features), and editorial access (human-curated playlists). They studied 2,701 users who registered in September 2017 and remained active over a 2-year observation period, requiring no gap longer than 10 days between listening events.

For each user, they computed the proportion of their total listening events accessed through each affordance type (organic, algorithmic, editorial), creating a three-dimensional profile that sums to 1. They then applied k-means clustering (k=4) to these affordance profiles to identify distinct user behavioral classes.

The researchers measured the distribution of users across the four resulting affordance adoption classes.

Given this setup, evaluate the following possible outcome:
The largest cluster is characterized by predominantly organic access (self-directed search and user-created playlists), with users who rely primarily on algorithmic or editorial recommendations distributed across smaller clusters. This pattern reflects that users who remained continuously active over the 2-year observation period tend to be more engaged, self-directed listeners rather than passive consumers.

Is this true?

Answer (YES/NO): YES